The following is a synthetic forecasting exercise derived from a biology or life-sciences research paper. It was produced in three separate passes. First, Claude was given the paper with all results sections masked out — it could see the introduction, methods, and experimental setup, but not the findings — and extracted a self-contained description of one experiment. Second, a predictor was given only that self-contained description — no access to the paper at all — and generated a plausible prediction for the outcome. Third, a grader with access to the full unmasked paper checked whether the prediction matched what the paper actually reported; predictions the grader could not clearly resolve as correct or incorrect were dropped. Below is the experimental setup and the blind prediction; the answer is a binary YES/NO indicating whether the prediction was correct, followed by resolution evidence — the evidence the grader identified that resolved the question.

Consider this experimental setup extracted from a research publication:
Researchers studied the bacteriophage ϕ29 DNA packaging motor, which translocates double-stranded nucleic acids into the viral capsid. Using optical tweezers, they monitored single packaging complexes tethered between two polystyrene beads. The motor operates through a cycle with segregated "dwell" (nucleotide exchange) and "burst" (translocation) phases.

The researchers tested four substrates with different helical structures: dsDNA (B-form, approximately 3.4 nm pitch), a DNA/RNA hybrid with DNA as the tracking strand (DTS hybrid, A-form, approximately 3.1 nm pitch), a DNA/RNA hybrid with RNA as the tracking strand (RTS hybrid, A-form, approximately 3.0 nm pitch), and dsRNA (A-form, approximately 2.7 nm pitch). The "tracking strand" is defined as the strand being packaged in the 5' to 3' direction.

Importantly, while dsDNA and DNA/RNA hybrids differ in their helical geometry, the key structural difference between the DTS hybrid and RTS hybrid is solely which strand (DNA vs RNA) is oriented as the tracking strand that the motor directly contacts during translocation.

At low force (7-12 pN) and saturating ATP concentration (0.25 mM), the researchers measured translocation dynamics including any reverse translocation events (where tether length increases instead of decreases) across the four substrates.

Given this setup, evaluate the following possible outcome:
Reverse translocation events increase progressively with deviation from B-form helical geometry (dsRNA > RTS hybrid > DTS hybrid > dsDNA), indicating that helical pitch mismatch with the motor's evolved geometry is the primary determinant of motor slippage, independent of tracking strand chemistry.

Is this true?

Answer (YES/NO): NO